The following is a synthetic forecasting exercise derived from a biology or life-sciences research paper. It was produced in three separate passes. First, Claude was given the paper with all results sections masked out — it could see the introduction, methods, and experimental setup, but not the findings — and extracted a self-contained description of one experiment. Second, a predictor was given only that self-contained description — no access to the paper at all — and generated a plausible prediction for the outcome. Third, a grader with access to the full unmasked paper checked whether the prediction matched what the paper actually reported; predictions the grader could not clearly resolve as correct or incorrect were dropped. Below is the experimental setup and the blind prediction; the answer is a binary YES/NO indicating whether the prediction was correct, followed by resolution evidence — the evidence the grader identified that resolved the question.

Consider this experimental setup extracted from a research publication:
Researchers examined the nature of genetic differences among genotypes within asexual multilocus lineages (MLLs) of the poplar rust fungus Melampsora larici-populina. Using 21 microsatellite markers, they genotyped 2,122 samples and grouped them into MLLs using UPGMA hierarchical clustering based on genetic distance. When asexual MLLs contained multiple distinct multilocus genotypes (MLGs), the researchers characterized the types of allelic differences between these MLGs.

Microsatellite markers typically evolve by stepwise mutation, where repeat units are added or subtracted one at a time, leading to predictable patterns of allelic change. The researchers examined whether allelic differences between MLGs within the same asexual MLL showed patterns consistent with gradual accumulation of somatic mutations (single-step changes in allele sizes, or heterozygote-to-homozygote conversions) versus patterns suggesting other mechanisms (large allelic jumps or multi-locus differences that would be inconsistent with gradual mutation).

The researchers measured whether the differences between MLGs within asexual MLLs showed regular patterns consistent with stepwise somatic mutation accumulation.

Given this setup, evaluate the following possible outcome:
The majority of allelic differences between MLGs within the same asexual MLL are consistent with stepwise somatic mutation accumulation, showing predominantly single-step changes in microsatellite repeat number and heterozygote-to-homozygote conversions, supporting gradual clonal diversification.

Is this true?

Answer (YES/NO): YES